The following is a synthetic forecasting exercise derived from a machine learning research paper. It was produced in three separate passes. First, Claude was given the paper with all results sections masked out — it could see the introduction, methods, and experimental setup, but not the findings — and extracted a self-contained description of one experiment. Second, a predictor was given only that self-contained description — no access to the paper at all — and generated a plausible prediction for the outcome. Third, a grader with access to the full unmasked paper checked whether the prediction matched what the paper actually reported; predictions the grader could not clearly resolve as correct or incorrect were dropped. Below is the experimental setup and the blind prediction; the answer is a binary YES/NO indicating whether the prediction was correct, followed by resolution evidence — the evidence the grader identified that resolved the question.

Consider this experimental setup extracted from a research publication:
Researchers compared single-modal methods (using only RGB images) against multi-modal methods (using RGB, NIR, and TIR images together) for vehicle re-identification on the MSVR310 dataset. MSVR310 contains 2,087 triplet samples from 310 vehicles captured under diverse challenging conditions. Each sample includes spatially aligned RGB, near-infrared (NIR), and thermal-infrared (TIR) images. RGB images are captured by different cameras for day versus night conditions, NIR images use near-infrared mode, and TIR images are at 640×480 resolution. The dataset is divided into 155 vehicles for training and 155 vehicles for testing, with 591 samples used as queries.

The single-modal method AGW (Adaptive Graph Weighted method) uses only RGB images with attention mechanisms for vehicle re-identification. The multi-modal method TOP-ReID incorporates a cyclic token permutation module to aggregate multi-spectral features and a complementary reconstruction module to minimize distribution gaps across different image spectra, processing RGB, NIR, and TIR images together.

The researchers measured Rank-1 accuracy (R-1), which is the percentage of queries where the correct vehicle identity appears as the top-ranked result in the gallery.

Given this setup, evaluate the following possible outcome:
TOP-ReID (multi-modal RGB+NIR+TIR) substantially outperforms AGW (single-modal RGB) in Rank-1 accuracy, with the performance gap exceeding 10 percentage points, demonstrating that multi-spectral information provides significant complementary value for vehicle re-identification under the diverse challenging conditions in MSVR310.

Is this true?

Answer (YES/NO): NO